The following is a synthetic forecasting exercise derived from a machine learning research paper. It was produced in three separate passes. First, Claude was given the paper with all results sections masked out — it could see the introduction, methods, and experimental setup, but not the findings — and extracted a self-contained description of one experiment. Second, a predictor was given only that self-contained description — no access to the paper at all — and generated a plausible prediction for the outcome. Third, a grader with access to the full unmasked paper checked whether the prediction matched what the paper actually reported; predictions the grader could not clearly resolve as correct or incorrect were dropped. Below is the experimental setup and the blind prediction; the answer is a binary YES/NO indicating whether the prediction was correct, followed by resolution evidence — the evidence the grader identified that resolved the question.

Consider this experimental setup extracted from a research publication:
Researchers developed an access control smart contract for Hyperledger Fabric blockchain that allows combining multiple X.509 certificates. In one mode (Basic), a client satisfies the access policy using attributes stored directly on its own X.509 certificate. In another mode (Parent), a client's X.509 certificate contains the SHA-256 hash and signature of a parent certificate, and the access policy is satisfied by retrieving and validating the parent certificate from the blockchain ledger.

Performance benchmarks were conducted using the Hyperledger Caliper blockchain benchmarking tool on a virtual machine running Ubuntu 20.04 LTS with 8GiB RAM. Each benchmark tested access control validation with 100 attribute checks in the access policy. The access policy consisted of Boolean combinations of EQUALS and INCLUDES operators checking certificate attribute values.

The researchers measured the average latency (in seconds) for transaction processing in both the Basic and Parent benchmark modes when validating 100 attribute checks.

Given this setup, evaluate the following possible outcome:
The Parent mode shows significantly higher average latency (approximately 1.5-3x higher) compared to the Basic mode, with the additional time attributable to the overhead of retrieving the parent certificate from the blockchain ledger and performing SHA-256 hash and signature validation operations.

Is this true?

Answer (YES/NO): NO